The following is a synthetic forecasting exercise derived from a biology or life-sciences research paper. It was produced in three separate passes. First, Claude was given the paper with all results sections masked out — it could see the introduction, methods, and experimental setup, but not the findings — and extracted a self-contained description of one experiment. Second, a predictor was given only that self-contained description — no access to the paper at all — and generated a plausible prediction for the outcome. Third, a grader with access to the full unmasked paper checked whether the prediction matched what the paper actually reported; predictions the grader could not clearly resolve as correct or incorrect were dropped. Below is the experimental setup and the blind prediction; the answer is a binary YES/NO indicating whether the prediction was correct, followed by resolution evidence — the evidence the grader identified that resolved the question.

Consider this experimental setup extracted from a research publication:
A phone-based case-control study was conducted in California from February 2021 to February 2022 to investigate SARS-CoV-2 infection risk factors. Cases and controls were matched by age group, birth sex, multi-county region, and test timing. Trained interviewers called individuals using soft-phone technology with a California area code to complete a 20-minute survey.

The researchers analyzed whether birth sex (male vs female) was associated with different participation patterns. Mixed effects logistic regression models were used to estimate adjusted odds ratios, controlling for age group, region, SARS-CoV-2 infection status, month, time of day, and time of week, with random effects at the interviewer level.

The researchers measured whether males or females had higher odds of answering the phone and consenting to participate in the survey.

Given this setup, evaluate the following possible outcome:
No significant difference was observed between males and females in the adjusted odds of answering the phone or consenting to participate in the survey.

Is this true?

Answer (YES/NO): NO